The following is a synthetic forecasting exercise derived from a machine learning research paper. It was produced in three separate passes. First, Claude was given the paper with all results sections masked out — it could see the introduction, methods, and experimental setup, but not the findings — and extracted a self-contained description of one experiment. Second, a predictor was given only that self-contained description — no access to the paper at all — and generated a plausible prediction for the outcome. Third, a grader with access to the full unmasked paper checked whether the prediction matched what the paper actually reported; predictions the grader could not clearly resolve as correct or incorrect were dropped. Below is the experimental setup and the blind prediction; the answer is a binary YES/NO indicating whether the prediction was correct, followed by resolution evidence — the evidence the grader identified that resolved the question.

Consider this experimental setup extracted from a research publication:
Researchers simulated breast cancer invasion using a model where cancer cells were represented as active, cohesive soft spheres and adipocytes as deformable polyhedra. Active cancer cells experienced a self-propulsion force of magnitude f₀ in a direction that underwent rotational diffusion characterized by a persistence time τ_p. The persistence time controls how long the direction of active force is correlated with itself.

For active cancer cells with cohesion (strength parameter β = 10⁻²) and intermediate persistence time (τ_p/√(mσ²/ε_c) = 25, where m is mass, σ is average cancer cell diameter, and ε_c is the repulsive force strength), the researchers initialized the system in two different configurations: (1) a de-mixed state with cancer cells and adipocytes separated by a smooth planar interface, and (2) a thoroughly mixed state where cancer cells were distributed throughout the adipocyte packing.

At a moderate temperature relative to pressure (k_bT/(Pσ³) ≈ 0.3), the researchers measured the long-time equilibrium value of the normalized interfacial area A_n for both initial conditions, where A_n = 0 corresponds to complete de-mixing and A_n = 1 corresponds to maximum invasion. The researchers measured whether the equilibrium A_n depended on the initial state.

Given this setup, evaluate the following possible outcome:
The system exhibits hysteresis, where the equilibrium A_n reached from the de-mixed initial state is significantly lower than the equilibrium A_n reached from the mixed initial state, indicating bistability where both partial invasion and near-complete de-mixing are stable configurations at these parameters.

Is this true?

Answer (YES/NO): NO